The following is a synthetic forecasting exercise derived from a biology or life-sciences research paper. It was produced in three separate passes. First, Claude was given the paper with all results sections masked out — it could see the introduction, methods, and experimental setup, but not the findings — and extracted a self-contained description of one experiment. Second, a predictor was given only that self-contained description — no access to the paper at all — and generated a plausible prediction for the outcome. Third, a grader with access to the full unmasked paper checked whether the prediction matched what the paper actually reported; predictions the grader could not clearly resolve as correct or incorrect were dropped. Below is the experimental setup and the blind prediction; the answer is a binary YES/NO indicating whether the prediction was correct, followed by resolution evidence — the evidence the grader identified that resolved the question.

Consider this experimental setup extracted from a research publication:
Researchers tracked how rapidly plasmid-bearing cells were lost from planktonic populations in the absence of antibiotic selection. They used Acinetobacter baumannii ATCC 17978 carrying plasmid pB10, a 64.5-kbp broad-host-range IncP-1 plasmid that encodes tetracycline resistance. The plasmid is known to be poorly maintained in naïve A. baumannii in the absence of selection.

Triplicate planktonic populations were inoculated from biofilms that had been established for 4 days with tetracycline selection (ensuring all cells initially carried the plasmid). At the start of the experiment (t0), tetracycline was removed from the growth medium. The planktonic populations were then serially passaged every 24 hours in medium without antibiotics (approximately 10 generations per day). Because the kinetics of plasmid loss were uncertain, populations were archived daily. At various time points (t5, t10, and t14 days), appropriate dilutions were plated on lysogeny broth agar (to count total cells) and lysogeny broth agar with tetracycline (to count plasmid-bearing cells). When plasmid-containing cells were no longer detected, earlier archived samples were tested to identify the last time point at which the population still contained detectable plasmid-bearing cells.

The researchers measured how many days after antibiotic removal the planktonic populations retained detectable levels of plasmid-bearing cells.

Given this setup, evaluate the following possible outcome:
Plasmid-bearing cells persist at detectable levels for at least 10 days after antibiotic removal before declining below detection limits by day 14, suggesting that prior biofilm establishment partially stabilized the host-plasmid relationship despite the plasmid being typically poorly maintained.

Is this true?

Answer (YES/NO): NO